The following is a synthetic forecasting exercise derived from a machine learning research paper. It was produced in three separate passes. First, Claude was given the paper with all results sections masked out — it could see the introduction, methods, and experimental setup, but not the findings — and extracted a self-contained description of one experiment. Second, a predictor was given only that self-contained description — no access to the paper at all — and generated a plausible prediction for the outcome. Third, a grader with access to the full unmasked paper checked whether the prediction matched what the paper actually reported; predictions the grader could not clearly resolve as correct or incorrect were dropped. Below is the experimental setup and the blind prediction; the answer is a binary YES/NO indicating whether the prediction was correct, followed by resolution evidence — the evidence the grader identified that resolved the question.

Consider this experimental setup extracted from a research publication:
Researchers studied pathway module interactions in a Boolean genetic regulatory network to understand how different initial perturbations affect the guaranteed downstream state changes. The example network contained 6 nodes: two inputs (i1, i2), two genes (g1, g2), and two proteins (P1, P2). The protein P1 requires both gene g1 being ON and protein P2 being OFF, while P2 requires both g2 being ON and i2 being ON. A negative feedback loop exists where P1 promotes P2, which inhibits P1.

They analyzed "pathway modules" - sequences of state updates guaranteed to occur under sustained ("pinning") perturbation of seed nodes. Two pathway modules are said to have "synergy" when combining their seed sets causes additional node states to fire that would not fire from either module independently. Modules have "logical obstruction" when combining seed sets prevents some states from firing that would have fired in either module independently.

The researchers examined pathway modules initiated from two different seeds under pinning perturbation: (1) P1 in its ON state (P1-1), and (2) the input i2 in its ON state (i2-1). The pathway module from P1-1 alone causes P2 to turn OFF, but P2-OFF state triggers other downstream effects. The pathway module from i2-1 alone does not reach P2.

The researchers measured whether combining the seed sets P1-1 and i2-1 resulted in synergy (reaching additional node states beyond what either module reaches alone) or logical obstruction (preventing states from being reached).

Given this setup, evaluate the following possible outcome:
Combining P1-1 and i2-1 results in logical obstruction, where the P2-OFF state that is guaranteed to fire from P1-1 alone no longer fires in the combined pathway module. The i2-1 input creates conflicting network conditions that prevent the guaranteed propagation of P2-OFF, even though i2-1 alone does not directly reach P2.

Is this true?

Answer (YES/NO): NO